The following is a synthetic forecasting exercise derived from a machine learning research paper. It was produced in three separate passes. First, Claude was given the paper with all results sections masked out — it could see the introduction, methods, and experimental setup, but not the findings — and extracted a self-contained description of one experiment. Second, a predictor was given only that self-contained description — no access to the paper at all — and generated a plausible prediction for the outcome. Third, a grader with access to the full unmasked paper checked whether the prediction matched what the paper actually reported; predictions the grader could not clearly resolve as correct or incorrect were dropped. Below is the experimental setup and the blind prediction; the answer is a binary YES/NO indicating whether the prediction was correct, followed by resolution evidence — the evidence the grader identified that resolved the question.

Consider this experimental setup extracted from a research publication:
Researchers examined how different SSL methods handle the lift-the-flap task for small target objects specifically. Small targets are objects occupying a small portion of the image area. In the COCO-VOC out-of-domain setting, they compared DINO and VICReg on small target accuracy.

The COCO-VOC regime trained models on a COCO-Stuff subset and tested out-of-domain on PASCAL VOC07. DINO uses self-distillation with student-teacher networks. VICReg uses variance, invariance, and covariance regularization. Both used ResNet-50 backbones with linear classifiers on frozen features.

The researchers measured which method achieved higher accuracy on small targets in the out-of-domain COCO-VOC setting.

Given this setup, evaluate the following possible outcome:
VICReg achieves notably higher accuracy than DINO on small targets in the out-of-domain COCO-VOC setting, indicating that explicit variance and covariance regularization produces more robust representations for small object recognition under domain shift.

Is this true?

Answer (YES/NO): YES